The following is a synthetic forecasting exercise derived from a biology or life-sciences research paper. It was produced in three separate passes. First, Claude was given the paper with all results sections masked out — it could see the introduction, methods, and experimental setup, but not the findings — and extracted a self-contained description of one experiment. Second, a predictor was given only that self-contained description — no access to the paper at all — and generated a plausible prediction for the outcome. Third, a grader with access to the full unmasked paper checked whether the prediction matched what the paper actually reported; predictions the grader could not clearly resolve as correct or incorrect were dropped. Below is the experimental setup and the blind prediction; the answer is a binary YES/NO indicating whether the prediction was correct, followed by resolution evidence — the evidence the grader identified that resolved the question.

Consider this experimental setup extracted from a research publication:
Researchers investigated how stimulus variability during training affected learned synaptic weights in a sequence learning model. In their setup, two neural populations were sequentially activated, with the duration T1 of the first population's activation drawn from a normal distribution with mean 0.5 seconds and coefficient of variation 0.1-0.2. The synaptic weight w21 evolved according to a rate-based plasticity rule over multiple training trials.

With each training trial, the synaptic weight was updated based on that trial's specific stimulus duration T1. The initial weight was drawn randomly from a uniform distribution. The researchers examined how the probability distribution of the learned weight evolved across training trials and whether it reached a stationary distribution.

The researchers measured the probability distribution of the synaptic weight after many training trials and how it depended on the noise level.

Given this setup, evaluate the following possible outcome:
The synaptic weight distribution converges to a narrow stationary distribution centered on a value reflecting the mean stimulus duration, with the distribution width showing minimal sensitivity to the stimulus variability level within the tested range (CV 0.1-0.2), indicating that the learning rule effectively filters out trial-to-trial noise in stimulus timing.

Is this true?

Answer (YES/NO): NO